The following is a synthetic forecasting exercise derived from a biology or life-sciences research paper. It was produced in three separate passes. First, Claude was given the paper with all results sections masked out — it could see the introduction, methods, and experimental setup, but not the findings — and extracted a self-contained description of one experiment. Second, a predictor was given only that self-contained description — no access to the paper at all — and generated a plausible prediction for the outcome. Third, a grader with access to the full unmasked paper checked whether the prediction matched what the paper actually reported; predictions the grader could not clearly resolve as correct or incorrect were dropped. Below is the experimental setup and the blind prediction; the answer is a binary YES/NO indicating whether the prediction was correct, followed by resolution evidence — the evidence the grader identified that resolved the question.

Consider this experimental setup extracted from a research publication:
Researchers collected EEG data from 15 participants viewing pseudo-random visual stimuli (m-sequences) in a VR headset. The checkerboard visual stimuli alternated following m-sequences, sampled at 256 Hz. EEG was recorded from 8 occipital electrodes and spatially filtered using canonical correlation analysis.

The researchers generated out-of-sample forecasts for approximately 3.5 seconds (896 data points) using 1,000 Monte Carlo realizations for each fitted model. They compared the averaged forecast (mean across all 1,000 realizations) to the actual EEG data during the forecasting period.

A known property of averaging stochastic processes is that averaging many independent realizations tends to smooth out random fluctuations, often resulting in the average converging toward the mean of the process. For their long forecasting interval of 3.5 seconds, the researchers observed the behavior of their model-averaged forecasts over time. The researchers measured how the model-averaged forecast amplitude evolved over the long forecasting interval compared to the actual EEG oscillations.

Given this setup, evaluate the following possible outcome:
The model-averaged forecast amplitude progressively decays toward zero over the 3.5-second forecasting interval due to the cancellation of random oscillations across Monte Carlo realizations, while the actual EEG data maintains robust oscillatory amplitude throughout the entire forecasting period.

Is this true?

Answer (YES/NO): NO